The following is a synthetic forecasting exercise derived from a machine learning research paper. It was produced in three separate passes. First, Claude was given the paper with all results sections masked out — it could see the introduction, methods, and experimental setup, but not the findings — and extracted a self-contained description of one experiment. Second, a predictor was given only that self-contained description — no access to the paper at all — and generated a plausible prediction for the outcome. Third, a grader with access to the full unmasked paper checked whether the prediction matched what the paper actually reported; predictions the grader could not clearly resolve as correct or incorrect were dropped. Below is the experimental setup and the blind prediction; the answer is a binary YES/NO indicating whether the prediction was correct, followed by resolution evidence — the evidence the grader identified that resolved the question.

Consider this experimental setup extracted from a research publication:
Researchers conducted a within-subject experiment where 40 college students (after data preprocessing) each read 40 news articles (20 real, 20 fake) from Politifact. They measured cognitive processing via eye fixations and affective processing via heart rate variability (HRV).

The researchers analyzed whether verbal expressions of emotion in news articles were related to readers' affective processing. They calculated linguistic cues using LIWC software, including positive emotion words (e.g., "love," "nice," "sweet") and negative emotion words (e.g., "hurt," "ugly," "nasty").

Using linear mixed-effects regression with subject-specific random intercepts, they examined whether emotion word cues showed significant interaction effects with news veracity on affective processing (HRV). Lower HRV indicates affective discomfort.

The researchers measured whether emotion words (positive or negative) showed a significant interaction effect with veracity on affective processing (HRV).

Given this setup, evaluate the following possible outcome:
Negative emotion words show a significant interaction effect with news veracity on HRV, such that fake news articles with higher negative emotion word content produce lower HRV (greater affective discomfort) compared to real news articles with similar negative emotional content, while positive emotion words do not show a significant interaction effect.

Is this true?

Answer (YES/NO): NO